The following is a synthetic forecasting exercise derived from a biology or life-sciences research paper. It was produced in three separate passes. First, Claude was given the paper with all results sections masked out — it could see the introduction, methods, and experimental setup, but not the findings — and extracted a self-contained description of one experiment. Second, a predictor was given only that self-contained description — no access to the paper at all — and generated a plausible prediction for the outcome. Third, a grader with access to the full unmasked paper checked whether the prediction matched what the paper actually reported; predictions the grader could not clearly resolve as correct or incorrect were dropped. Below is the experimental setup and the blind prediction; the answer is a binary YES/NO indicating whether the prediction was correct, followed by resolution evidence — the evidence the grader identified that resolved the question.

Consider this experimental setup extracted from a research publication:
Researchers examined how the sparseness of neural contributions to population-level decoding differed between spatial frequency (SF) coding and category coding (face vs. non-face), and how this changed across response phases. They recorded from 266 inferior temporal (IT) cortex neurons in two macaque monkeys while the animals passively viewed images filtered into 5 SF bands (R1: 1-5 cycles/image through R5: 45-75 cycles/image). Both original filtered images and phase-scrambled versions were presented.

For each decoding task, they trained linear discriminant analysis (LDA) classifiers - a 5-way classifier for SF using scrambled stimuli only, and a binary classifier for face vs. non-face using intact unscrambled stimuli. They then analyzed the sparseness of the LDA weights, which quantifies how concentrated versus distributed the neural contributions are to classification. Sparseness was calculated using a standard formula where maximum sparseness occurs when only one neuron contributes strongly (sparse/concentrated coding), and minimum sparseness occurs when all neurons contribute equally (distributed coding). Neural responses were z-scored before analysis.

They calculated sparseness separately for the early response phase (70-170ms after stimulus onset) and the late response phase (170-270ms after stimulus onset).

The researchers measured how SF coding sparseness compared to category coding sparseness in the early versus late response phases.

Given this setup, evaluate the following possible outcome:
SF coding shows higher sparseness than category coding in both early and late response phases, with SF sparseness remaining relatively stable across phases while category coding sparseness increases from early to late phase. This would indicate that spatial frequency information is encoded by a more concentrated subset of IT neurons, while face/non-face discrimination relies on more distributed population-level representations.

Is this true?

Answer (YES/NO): NO